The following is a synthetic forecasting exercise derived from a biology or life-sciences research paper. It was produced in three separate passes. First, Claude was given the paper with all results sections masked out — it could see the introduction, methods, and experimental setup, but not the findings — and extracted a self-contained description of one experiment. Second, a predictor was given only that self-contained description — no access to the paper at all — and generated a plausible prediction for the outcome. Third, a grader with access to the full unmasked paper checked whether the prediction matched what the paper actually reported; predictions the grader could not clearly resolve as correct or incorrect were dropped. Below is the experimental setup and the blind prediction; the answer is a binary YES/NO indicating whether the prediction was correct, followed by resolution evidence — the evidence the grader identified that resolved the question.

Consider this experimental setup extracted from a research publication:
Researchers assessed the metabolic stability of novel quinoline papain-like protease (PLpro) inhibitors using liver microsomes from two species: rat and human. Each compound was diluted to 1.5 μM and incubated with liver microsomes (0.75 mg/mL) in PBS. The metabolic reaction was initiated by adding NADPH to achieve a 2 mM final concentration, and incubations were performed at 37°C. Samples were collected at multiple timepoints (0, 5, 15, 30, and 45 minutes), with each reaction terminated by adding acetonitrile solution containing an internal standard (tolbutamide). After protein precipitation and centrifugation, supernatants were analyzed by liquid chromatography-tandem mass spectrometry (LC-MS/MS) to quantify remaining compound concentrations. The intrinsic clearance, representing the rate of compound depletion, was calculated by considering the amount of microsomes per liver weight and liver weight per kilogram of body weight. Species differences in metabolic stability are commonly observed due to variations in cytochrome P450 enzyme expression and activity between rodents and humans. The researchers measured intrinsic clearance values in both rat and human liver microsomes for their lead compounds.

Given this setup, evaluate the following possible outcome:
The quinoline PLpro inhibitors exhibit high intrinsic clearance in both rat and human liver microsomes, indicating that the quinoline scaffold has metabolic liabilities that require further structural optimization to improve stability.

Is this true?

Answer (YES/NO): NO